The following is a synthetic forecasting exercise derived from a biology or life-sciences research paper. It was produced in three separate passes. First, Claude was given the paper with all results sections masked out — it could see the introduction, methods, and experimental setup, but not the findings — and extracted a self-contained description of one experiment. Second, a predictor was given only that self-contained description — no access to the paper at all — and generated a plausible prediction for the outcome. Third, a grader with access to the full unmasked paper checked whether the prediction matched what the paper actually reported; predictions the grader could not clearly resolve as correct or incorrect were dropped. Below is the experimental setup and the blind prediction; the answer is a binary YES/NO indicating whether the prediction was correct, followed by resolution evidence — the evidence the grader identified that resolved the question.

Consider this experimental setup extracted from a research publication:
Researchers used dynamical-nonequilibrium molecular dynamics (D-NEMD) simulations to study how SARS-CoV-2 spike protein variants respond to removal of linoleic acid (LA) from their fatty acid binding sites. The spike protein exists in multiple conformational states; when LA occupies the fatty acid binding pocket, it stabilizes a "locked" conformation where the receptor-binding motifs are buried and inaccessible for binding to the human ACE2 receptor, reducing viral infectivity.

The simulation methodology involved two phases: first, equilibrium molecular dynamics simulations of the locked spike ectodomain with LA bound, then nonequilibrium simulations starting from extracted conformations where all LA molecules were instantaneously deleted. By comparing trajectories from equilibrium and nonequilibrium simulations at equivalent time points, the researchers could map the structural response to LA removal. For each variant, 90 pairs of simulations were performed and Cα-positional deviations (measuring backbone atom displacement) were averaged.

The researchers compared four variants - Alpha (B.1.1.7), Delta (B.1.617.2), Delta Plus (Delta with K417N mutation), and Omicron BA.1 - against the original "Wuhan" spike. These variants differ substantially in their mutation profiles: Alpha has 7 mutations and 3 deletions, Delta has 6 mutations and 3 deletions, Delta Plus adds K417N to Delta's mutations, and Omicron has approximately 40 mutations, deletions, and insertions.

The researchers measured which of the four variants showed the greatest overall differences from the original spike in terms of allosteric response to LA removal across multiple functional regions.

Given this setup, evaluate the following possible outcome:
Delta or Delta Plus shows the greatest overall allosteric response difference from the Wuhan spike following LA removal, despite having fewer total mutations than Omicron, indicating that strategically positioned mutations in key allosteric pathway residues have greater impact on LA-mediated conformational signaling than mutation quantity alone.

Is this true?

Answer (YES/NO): NO